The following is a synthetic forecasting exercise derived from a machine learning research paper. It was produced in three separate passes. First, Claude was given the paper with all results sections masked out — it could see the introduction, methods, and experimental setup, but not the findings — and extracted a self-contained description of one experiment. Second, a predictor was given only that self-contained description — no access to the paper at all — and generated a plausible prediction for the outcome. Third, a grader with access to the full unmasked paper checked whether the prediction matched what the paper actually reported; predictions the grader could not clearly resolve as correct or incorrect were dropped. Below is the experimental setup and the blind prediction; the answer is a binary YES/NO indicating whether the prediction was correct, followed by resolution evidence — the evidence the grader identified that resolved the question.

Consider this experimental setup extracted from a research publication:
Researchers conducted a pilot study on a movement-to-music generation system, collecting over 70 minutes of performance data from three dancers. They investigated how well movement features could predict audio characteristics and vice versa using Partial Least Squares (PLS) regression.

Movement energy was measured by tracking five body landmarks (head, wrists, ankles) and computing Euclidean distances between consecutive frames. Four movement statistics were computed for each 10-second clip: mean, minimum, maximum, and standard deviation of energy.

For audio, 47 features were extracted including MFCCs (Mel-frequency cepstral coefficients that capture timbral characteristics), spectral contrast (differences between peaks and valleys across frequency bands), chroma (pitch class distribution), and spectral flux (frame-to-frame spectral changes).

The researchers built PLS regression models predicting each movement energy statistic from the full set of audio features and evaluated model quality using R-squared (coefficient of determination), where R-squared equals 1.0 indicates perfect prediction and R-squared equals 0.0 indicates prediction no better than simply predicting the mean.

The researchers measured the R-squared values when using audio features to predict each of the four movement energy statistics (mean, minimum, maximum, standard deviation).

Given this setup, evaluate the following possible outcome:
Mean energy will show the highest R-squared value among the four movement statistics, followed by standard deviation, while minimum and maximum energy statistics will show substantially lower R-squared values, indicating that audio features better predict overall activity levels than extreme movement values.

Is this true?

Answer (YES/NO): NO